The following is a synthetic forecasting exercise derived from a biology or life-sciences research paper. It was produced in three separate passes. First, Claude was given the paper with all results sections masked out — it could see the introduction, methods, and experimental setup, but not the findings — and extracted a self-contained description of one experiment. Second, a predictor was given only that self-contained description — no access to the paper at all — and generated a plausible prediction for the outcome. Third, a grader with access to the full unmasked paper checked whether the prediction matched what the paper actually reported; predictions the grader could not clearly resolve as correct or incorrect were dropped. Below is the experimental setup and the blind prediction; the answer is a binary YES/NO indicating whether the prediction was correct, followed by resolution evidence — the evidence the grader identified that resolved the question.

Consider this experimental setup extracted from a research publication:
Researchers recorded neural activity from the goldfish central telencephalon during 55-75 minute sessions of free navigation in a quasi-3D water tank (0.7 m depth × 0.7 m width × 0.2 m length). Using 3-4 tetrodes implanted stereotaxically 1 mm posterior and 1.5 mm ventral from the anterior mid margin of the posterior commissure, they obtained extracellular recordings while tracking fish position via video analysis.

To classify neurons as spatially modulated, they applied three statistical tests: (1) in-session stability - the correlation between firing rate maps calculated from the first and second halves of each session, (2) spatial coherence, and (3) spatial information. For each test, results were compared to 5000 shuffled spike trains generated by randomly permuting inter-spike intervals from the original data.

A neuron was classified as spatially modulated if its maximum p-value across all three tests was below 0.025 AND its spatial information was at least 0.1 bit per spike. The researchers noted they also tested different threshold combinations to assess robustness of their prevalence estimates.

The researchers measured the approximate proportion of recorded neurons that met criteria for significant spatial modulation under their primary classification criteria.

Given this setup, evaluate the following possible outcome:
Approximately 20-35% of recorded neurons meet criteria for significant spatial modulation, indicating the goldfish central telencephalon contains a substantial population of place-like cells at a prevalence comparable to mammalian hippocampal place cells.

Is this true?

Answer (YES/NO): NO